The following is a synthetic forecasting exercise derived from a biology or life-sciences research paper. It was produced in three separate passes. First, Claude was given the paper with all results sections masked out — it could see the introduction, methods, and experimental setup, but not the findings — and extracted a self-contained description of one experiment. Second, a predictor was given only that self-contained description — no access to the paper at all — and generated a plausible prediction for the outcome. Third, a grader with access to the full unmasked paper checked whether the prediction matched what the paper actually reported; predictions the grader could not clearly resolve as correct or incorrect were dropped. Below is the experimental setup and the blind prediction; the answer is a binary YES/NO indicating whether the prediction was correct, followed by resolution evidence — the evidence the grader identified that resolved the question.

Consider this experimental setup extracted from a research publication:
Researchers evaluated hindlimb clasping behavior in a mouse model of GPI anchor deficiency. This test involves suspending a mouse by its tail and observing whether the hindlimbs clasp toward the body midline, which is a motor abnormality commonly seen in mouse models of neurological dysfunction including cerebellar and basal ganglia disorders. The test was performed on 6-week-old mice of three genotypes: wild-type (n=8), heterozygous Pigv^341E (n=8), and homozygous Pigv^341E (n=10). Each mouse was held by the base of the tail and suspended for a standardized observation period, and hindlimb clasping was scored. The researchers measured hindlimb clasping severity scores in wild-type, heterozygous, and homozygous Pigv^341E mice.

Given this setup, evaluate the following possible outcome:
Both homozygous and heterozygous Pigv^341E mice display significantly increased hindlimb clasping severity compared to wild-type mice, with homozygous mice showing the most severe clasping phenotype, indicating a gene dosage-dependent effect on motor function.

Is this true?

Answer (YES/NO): NO